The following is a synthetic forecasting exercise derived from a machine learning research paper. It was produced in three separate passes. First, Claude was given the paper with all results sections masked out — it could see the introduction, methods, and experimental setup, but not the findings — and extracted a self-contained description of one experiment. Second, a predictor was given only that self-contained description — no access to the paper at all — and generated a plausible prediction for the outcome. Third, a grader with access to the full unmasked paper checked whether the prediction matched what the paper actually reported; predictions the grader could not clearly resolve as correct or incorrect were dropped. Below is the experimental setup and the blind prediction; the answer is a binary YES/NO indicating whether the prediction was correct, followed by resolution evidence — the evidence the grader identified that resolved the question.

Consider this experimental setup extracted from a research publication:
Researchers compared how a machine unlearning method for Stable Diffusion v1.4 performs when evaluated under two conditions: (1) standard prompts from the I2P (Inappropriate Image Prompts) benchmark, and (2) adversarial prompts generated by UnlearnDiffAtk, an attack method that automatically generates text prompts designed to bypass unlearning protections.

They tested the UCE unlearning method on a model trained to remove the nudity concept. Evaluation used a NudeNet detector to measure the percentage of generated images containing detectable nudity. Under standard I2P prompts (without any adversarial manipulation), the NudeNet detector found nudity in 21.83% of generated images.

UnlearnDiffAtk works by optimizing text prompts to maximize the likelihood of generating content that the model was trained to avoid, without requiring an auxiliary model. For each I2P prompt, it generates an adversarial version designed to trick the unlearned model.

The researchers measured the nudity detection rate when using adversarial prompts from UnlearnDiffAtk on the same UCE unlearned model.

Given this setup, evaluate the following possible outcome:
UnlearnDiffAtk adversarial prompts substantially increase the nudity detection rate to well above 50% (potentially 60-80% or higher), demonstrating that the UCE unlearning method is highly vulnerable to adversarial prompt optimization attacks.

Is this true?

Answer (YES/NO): YES